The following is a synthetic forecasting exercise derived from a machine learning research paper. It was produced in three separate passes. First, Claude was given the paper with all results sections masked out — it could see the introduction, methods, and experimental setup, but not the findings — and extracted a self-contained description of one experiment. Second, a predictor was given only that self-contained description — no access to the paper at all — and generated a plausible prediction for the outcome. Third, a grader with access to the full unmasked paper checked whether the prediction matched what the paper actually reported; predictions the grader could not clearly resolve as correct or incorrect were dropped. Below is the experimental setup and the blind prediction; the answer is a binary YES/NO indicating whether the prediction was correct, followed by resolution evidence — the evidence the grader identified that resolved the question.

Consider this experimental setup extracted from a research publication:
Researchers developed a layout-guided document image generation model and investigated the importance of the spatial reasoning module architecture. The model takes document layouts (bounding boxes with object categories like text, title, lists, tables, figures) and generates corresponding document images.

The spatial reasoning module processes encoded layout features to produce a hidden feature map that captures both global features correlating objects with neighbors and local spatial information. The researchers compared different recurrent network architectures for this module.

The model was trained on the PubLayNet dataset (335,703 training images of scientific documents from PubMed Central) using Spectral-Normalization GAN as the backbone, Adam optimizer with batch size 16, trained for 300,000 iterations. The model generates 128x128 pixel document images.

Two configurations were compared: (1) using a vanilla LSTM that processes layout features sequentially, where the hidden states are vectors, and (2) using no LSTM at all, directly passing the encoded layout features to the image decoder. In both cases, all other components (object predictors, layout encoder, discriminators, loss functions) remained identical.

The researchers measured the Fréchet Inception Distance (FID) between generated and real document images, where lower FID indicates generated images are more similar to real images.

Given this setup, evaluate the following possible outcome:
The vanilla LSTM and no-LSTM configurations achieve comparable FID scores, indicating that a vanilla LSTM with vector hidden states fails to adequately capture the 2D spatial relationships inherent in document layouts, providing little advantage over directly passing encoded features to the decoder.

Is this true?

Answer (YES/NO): NO